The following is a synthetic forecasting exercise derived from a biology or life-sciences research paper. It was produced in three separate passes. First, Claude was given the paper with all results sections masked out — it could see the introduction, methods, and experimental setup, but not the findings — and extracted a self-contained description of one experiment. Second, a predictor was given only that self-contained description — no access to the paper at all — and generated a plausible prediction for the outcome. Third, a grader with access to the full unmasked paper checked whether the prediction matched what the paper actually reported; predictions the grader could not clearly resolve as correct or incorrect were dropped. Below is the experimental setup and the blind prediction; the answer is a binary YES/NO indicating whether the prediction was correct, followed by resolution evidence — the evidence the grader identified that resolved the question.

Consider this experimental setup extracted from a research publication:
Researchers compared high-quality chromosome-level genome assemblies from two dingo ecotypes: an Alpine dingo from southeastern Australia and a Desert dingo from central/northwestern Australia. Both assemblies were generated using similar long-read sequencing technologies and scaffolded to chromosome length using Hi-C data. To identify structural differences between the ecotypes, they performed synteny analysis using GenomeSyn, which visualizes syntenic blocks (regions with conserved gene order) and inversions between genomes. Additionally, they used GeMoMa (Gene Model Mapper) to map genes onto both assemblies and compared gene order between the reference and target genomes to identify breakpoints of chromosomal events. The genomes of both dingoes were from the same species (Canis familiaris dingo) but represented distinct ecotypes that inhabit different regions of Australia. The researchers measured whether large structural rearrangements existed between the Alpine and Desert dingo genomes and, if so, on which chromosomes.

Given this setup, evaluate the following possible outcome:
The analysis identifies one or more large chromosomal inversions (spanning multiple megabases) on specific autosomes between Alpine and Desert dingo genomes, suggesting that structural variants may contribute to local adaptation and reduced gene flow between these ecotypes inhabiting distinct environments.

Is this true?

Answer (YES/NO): YES